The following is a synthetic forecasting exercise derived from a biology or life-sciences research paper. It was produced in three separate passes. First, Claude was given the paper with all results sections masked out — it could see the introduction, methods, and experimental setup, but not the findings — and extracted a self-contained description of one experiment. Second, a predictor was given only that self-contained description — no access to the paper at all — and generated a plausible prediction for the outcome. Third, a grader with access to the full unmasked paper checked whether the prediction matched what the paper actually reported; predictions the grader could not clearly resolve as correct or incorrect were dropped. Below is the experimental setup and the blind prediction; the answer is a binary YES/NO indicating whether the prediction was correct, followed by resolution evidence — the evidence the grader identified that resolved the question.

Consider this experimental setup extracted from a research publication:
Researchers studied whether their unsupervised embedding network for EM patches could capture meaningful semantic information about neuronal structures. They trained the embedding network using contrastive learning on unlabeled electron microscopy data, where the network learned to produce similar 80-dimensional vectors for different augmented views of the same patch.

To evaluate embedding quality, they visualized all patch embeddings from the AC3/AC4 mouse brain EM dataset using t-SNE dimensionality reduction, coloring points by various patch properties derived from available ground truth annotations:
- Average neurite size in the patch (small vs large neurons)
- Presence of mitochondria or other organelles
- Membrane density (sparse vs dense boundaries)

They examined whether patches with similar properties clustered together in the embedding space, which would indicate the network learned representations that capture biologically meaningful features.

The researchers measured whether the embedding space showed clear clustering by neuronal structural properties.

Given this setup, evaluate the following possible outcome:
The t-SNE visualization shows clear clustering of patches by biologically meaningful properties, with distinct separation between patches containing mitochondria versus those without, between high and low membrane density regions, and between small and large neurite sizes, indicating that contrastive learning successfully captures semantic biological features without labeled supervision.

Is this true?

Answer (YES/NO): NO